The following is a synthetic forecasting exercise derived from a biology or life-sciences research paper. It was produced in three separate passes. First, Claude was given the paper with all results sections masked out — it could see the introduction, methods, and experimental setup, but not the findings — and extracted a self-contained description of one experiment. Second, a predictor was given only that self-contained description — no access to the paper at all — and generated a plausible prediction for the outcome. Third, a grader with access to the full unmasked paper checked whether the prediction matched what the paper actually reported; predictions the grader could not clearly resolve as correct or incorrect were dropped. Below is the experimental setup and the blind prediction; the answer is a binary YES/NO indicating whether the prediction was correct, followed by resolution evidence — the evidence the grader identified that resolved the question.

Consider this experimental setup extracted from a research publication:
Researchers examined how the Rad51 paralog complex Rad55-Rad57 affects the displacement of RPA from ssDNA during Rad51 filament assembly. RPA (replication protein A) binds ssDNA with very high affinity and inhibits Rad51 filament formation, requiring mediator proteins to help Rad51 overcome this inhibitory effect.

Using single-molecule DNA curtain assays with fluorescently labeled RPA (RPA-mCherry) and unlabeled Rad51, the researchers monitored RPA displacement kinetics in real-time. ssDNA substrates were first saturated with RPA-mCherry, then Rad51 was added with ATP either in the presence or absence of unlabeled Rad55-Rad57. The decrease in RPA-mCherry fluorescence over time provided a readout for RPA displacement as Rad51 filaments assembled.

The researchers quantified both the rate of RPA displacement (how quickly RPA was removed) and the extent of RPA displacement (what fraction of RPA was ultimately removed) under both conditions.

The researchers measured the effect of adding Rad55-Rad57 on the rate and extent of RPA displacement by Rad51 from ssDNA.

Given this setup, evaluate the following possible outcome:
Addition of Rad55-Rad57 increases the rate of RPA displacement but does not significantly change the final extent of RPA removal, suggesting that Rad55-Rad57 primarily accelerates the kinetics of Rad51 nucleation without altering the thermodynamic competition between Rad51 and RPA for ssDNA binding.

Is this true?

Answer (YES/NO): NO